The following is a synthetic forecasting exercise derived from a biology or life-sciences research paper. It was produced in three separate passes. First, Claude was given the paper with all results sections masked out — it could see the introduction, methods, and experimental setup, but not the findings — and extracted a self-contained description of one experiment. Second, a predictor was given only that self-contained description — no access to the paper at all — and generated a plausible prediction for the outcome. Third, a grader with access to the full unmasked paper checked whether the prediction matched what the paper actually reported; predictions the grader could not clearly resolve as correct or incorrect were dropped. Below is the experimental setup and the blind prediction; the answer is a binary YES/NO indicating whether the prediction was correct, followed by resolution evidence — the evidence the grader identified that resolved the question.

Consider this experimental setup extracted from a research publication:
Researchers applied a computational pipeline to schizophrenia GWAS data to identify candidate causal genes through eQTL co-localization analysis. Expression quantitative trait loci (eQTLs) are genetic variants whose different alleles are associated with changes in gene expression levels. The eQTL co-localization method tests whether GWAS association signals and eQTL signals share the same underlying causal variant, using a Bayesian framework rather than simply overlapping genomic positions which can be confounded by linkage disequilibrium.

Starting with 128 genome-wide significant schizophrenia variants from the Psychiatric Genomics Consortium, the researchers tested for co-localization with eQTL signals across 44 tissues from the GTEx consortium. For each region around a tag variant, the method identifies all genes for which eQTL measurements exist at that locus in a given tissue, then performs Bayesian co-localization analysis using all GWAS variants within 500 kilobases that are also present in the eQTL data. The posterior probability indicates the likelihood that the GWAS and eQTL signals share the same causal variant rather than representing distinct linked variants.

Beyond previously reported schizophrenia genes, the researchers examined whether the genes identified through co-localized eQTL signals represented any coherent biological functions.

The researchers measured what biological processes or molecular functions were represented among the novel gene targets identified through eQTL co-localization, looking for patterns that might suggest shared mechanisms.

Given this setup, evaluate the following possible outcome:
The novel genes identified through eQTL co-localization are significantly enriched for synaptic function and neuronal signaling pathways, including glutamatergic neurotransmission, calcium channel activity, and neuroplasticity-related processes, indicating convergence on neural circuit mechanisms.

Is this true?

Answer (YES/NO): NO